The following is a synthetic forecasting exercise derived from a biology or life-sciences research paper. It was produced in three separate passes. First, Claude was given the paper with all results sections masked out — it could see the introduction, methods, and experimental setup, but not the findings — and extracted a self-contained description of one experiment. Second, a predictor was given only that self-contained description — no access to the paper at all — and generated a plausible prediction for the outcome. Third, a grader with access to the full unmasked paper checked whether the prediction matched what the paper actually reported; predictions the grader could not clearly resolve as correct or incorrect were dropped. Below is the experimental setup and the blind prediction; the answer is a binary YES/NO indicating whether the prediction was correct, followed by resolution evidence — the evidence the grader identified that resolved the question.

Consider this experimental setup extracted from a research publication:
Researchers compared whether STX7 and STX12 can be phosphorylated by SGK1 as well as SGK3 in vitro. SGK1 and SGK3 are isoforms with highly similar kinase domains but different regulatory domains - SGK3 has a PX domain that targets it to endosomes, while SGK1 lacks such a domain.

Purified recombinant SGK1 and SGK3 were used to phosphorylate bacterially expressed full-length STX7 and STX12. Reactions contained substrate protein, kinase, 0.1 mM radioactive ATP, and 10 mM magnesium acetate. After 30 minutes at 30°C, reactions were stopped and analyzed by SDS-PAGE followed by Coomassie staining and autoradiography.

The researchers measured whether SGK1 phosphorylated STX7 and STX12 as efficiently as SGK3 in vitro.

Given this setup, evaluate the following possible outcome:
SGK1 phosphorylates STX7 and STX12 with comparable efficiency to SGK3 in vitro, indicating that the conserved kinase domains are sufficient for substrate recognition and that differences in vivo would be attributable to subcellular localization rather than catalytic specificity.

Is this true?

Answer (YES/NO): YES